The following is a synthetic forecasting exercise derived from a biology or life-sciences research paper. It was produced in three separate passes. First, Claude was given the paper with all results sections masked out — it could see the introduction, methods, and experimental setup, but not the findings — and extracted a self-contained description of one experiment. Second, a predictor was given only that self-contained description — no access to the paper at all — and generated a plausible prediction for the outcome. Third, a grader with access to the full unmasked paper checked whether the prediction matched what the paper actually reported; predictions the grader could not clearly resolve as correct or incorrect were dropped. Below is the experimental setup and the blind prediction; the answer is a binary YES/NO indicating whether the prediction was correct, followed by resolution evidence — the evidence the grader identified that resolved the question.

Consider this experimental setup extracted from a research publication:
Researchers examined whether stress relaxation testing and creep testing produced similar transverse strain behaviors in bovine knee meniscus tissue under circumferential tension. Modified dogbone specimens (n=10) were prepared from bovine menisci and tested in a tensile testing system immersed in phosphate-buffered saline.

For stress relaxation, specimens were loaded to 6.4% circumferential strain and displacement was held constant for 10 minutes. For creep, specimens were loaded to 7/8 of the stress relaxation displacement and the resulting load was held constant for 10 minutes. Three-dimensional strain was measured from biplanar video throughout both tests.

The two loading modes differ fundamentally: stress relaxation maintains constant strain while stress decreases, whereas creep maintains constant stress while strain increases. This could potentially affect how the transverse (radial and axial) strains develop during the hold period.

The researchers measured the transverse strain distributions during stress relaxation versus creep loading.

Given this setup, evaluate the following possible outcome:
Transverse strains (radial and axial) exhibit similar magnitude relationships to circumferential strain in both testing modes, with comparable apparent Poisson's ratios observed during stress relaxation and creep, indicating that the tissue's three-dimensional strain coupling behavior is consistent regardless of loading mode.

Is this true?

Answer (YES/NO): YES